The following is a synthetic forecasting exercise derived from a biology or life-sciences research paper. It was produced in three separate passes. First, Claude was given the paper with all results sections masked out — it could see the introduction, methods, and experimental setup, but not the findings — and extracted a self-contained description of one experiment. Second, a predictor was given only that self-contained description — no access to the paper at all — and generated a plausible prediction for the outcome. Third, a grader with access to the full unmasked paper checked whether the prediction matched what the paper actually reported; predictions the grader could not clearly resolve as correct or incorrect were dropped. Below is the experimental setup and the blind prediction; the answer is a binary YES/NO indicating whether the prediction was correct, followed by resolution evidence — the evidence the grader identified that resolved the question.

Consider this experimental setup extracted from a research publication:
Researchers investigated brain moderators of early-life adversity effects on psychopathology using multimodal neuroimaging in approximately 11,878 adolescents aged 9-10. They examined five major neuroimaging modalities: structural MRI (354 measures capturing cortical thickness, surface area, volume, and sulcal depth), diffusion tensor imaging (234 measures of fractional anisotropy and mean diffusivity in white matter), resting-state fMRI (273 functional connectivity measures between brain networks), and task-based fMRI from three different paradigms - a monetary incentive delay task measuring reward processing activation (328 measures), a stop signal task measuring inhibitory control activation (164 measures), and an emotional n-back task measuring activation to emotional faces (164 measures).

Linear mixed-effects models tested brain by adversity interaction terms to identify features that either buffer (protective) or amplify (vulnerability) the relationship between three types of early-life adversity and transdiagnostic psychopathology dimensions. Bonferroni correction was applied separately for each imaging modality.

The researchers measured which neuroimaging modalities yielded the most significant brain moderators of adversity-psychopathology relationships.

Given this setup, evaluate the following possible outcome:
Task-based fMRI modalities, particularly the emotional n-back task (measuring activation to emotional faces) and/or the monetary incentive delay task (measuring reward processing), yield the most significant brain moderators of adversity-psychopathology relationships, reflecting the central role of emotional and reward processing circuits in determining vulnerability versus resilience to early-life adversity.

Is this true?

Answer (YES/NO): YES